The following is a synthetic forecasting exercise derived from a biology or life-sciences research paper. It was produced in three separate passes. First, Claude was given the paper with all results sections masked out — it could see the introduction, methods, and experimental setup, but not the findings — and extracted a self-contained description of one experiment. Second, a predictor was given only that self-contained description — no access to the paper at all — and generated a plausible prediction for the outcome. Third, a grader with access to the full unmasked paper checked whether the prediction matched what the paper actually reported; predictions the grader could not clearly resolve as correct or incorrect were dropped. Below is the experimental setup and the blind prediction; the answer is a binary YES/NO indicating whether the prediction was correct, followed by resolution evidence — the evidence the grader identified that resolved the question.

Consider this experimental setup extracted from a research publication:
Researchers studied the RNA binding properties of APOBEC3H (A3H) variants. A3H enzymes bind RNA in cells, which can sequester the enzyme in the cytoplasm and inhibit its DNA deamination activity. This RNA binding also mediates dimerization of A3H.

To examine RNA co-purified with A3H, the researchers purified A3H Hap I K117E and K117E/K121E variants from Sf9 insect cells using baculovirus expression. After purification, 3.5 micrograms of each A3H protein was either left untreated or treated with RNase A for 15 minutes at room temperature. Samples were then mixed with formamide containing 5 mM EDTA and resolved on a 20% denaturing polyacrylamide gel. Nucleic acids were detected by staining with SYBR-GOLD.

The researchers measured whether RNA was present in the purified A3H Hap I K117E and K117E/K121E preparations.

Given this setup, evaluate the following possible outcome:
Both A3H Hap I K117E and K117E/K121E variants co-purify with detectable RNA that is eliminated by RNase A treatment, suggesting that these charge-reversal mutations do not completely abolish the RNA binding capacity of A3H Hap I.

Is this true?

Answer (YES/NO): NO